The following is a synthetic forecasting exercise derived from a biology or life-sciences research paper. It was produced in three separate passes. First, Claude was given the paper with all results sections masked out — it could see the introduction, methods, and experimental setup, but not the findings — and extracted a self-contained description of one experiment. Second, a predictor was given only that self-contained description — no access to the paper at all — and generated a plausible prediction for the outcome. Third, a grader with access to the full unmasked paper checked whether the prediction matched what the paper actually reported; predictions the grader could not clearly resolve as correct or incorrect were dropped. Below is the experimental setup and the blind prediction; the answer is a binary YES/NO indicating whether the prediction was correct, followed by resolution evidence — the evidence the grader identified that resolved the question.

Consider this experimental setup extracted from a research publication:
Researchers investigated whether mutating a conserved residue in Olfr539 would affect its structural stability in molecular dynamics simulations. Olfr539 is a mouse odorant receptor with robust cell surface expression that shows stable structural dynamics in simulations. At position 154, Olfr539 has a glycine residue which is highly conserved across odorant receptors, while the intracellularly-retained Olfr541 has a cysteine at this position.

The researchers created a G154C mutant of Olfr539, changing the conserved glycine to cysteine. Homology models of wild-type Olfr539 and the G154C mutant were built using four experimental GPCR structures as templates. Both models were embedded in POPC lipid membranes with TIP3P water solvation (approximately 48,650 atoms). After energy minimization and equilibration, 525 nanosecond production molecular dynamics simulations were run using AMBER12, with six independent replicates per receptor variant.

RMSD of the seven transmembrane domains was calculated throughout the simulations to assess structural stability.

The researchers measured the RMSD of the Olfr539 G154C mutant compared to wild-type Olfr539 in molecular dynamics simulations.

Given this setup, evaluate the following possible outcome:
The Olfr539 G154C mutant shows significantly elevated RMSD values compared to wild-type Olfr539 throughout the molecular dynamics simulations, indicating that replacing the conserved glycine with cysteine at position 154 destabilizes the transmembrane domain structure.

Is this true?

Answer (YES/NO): YES